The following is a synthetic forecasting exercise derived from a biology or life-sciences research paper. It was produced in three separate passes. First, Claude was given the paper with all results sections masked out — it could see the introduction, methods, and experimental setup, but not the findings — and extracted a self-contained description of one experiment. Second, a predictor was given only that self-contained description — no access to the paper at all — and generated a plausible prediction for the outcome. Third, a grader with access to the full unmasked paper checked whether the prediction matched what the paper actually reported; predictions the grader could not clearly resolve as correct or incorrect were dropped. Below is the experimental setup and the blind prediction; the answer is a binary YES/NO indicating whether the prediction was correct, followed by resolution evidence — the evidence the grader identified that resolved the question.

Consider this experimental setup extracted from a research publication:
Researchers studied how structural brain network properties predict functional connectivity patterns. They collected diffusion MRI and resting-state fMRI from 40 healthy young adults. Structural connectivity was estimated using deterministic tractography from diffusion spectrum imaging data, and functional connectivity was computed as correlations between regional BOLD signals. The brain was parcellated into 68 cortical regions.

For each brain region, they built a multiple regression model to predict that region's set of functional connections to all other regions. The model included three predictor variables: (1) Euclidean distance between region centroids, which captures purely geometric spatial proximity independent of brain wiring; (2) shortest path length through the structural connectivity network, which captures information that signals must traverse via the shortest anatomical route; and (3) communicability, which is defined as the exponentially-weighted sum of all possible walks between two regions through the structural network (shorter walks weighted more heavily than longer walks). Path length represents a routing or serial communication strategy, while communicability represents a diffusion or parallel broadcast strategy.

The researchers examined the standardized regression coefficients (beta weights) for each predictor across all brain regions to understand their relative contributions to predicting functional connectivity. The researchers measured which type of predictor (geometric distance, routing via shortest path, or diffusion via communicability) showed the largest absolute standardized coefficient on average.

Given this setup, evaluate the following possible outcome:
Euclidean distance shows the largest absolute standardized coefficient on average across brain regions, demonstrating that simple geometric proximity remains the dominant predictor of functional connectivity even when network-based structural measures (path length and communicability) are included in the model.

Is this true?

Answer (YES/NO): YES